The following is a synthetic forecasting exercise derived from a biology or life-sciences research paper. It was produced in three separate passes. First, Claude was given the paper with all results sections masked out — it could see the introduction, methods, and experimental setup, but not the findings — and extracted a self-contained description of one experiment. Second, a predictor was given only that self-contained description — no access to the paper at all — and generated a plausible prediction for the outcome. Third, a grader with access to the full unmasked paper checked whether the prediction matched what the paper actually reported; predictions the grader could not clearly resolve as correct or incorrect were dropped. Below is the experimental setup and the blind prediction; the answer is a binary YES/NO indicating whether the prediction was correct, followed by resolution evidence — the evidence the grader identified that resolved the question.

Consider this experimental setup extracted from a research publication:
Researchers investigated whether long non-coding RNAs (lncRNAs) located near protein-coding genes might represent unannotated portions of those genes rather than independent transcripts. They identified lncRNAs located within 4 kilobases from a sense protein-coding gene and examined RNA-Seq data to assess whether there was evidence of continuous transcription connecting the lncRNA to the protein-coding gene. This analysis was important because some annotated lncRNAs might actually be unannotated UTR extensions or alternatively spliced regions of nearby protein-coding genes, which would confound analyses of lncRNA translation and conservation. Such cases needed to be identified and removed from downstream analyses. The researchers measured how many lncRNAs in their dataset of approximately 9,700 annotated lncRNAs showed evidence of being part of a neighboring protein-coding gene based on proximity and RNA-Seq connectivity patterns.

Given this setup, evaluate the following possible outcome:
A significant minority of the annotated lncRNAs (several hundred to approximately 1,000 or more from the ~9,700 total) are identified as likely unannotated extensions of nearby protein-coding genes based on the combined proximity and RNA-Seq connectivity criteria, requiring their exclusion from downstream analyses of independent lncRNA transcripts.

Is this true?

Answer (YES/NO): NO